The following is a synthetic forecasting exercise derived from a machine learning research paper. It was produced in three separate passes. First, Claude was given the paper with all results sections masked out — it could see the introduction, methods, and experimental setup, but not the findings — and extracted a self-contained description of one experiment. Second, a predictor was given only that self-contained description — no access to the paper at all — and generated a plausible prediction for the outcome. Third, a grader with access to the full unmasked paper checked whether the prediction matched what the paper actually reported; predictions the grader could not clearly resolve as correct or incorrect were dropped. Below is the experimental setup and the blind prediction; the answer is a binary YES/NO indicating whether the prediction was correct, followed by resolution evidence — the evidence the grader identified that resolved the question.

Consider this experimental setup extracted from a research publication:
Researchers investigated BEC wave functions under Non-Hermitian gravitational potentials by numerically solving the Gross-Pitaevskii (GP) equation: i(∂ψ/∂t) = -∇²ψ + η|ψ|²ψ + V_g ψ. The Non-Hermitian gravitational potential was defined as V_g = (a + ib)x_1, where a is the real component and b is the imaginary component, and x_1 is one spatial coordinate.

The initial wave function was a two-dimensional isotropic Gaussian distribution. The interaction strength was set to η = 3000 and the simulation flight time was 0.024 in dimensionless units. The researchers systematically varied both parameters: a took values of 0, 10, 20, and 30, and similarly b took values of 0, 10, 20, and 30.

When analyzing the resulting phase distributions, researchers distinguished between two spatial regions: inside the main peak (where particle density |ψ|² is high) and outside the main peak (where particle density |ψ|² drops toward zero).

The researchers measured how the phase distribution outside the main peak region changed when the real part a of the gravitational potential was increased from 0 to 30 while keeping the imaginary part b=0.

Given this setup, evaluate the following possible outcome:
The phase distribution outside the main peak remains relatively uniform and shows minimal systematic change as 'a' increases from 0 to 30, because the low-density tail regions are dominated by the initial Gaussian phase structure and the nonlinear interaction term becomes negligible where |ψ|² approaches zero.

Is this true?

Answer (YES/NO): NO